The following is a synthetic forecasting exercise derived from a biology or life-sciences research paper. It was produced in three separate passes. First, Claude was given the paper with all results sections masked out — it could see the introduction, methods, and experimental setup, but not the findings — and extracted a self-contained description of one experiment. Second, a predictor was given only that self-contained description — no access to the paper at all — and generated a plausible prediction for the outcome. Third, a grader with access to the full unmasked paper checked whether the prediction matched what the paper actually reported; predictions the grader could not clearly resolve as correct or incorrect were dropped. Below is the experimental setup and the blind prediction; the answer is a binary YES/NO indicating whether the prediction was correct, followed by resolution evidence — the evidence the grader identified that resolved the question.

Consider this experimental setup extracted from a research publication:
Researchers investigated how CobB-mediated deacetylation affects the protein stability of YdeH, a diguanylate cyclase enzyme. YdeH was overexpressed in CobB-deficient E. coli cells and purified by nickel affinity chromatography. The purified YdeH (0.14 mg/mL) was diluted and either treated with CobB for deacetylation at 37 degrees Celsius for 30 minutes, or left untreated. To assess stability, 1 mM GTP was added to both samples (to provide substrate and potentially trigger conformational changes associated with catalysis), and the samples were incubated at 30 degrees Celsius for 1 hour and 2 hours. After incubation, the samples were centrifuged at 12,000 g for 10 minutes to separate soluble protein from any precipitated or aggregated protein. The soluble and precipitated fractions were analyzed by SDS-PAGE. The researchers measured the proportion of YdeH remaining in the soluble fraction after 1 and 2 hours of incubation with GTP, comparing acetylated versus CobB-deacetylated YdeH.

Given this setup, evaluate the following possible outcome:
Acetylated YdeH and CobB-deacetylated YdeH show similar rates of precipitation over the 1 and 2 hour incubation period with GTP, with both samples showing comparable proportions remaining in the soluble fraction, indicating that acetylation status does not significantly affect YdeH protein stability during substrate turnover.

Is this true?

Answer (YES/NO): NO